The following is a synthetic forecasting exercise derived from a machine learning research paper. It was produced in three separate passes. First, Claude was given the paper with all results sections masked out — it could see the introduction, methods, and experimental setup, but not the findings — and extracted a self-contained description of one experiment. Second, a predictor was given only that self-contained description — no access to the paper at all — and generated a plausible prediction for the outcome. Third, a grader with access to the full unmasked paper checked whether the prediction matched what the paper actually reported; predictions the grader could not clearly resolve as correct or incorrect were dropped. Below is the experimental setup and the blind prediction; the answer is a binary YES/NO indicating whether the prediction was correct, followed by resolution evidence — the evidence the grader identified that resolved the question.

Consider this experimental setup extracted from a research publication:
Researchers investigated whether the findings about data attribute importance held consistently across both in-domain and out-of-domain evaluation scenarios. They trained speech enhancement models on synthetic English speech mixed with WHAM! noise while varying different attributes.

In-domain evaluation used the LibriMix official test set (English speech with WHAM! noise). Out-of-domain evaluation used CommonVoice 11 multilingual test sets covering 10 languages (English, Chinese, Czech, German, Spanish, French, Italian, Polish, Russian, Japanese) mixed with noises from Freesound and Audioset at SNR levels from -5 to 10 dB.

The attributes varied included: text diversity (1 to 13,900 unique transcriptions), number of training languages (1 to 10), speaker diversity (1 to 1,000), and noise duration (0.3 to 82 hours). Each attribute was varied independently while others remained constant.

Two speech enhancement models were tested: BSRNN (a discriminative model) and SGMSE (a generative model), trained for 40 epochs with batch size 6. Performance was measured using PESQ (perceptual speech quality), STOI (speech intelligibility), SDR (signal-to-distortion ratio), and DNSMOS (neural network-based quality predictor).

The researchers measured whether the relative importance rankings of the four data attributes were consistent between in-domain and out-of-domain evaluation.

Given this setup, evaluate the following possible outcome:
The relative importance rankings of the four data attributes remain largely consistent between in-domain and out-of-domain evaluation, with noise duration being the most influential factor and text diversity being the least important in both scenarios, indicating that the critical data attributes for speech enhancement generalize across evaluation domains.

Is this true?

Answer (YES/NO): NO